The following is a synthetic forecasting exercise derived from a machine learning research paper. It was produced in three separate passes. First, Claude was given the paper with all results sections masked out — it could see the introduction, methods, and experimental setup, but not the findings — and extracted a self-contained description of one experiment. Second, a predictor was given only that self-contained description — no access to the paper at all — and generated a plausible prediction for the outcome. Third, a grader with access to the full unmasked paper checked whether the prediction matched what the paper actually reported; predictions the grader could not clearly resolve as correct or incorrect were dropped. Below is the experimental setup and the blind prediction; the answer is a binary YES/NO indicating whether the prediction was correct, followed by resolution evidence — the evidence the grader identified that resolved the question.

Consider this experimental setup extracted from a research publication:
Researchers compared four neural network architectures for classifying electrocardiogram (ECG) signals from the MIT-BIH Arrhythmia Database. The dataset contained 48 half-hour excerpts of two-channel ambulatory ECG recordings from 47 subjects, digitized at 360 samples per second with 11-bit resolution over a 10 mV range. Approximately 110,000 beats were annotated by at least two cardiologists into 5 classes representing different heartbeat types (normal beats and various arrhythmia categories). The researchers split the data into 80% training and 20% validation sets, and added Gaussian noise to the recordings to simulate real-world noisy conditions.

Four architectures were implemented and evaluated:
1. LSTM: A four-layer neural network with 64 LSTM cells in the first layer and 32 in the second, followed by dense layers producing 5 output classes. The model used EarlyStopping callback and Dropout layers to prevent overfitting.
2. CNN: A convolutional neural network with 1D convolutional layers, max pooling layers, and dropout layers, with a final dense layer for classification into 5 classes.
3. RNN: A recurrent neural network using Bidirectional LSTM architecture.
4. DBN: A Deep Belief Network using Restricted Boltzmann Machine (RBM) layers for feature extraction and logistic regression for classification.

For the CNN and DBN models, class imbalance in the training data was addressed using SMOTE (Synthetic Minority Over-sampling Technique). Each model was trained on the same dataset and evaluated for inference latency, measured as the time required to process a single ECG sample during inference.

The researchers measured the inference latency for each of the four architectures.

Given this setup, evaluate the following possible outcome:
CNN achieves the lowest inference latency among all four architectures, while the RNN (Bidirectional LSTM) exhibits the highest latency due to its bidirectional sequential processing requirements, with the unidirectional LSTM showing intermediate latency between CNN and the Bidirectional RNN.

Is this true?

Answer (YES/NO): YES